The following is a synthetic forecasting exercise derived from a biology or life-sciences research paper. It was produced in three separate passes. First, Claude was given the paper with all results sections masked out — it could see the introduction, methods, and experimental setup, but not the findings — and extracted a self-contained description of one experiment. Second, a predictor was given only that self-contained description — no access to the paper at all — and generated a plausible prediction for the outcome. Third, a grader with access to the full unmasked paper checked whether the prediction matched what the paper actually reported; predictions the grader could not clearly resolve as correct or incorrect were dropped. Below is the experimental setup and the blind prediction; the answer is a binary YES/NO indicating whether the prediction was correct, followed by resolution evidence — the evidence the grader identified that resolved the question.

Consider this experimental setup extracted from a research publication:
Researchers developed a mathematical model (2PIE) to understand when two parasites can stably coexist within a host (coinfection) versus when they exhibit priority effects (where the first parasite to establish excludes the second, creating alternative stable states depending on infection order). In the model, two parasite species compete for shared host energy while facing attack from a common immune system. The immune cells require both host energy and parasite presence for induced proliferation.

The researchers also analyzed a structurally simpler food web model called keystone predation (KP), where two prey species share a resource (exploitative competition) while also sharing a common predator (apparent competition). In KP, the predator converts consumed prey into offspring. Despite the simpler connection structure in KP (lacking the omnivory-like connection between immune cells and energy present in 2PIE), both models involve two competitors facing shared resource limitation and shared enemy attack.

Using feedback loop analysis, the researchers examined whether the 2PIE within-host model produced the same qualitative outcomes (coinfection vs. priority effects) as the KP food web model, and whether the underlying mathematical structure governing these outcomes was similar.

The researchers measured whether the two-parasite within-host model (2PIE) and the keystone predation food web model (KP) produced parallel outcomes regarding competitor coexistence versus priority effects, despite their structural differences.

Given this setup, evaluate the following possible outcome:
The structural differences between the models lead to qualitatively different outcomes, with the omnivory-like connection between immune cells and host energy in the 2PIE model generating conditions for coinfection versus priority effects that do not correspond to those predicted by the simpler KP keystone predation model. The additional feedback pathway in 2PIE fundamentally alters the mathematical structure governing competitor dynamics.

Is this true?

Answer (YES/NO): NO